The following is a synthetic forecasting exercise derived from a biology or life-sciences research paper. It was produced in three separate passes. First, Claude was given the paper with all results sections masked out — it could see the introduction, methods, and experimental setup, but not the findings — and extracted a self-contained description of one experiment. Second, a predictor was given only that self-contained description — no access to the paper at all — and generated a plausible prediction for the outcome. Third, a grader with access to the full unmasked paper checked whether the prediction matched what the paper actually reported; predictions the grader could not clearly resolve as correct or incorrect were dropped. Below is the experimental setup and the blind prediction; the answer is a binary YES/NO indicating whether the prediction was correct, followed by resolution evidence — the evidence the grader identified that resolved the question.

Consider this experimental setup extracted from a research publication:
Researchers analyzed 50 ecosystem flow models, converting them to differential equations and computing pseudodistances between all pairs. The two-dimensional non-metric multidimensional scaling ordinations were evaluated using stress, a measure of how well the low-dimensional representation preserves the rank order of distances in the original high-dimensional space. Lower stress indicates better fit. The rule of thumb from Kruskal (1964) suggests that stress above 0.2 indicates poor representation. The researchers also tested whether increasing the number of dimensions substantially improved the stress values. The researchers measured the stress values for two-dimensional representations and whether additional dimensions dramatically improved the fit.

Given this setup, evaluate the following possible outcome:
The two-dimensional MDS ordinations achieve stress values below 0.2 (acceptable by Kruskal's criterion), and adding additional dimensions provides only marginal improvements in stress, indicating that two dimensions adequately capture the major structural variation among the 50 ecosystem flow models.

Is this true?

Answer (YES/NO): NO